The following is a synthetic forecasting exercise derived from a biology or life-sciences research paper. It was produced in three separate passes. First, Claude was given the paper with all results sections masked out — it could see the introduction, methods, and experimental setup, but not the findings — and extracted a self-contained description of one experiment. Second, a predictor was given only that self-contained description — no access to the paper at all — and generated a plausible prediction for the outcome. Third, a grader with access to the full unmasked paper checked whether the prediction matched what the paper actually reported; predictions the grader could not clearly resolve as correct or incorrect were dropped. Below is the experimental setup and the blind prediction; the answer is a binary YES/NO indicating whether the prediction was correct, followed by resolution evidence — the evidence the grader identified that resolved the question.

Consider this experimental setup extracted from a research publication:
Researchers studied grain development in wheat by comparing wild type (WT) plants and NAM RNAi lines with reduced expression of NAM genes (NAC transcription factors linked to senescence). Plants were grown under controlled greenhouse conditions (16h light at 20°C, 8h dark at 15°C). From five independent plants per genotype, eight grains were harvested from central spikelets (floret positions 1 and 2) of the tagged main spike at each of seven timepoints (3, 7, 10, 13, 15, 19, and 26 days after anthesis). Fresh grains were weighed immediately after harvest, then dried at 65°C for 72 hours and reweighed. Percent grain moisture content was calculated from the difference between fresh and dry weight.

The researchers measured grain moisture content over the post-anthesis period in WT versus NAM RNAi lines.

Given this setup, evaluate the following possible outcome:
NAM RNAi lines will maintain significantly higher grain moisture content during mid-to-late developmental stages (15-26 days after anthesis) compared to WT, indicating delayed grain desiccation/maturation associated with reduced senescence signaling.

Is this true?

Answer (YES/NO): NO